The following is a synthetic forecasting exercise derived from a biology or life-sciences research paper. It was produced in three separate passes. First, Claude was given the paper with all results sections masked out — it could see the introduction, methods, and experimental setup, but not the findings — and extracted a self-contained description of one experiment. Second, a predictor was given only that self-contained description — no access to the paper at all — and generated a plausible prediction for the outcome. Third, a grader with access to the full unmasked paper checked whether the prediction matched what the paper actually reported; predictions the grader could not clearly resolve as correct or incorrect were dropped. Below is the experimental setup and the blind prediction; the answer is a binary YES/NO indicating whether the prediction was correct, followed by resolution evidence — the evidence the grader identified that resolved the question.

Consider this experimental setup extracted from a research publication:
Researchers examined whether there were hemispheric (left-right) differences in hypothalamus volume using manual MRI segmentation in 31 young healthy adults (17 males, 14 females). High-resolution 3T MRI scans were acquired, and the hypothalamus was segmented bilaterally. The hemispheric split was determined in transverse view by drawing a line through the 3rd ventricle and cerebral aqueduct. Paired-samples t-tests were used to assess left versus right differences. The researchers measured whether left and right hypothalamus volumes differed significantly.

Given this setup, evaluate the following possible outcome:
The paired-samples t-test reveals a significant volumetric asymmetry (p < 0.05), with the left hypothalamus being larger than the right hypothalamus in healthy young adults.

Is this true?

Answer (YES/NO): NO